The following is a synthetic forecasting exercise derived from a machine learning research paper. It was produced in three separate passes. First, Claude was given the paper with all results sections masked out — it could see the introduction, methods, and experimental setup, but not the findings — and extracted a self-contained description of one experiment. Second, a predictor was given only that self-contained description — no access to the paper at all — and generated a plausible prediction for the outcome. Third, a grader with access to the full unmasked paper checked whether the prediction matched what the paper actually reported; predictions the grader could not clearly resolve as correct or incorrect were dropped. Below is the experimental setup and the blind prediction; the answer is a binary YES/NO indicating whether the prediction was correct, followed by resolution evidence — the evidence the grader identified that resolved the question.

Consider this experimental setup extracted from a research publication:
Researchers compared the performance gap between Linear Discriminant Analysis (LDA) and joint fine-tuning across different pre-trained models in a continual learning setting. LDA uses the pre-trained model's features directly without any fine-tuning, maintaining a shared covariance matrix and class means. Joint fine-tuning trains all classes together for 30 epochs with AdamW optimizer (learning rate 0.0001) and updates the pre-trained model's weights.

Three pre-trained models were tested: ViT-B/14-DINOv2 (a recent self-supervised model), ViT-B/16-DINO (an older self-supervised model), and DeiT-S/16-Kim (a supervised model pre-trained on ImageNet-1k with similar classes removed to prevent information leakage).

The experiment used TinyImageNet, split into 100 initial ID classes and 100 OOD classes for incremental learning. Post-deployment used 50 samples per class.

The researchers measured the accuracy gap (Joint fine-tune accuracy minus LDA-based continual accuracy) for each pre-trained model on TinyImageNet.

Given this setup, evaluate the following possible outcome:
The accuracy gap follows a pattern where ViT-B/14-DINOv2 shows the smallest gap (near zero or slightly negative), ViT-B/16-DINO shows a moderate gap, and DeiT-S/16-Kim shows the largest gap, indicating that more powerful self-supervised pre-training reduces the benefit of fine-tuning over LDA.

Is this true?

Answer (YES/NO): NO